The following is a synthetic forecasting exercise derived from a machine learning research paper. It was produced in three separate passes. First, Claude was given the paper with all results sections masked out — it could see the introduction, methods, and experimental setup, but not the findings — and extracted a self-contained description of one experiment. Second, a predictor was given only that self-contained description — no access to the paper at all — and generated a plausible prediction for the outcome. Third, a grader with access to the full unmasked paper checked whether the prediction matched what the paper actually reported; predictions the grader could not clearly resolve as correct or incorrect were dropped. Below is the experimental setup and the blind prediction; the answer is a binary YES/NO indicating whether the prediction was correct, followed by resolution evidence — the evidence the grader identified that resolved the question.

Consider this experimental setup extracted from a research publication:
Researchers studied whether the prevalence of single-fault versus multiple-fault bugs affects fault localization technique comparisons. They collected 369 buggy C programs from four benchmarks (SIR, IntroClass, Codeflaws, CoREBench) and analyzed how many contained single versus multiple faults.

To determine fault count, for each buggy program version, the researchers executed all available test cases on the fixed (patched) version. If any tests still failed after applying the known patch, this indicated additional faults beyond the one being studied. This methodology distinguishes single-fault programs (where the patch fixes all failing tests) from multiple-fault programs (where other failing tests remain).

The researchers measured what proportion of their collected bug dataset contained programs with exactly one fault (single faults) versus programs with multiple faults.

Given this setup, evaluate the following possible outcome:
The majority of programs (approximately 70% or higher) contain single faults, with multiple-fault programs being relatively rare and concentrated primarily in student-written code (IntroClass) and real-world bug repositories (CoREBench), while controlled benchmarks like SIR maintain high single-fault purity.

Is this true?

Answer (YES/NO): NO